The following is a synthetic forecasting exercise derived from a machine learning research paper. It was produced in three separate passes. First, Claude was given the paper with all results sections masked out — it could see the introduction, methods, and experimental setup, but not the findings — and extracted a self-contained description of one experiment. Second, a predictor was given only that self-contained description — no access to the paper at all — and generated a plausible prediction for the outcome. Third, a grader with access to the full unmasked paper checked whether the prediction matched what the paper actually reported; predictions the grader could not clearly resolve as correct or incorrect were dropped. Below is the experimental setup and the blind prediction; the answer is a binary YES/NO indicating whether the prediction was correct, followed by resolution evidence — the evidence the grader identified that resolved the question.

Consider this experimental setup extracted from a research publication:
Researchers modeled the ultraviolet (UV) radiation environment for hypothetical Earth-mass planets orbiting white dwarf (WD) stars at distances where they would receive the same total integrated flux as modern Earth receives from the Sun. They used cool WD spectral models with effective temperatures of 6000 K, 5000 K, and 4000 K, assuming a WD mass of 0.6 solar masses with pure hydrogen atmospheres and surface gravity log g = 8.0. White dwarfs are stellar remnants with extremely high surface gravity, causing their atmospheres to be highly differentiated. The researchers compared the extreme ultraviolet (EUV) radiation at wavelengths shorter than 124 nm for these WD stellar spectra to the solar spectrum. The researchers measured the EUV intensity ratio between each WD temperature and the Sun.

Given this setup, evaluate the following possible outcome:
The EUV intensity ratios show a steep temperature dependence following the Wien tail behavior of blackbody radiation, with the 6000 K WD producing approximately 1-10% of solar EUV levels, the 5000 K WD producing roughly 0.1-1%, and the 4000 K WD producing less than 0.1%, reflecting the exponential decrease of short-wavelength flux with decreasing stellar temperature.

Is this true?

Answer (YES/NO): NO